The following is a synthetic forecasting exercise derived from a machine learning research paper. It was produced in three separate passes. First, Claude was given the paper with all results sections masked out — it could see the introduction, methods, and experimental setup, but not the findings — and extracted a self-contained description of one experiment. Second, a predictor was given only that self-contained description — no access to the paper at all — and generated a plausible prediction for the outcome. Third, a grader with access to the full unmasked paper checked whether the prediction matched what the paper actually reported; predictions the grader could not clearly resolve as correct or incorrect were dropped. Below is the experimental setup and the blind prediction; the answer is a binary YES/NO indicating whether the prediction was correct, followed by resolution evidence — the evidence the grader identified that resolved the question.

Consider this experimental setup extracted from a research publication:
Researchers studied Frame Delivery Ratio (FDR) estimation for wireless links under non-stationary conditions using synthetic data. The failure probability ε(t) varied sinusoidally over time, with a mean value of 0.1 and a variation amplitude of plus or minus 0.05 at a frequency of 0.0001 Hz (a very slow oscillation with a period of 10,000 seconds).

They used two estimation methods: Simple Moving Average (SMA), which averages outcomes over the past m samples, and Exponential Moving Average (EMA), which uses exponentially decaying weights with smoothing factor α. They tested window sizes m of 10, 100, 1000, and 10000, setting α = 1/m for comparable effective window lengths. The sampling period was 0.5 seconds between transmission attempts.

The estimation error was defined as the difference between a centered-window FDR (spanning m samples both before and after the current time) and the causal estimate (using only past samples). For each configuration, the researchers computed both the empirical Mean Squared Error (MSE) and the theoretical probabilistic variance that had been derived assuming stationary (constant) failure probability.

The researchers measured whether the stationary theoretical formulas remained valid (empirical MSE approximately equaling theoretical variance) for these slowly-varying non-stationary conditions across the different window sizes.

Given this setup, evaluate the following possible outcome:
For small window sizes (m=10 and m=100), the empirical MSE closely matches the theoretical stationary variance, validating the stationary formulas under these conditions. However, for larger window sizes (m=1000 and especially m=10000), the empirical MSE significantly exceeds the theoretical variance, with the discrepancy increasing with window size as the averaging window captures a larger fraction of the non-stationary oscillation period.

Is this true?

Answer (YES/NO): YES